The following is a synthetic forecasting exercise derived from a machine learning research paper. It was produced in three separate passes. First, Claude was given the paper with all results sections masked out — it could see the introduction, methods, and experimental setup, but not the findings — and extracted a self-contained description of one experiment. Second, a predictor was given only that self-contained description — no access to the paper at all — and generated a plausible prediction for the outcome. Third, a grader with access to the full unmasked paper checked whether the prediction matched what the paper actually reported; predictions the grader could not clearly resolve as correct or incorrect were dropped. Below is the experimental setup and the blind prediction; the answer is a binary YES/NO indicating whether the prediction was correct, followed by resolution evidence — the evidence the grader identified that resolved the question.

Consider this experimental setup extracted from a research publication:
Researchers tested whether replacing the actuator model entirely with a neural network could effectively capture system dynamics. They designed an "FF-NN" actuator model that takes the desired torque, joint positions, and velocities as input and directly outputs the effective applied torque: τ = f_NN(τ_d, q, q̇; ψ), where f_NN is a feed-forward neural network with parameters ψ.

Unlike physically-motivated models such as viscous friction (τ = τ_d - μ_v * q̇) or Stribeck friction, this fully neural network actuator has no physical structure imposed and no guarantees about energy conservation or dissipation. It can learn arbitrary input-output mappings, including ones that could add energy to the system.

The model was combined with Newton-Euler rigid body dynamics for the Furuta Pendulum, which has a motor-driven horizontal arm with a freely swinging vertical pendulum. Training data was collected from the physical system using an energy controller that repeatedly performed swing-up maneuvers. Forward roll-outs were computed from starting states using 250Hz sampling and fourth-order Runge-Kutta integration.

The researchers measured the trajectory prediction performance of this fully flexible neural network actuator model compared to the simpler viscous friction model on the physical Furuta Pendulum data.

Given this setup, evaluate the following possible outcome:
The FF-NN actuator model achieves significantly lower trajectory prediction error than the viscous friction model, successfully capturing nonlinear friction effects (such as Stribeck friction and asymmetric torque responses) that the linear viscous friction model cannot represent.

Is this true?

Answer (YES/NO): NO